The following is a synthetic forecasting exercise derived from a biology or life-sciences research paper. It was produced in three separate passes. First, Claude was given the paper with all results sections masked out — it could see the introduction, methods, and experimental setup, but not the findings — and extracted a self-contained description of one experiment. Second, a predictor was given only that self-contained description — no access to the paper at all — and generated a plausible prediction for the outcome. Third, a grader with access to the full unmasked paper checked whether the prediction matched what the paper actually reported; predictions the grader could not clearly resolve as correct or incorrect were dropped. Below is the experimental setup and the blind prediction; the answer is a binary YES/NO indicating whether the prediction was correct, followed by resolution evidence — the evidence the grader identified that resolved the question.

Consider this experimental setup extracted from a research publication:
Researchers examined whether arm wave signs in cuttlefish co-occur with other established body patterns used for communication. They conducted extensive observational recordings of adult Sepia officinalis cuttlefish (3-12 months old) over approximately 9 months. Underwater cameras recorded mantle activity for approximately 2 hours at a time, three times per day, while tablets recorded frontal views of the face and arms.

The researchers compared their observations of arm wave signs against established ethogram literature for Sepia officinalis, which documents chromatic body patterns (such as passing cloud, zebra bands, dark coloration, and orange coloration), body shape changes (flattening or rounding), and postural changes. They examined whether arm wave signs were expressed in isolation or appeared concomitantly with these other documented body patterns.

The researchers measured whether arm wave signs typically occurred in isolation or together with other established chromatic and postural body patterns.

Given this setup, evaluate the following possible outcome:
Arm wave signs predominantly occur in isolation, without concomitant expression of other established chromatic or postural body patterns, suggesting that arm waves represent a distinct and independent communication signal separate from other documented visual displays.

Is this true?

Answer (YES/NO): NO